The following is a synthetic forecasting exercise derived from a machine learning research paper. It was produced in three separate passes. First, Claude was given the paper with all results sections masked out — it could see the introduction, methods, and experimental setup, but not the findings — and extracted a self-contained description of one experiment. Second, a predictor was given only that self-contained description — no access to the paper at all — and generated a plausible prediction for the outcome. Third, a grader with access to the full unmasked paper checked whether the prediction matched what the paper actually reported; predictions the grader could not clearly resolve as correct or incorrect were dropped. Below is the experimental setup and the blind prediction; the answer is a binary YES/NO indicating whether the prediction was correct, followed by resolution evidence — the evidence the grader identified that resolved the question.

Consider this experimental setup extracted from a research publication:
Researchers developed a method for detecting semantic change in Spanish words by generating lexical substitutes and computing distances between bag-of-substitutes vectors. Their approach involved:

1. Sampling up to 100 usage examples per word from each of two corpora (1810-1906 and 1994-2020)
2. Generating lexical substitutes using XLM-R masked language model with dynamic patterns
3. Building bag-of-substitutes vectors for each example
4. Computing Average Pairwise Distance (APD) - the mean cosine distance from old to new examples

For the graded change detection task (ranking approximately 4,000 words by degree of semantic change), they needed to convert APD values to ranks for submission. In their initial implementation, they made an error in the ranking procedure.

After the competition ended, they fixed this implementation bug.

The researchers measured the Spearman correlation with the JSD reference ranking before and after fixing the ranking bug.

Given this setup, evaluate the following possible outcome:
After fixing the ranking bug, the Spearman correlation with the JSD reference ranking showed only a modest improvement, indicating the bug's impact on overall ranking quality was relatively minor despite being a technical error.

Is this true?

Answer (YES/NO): NO